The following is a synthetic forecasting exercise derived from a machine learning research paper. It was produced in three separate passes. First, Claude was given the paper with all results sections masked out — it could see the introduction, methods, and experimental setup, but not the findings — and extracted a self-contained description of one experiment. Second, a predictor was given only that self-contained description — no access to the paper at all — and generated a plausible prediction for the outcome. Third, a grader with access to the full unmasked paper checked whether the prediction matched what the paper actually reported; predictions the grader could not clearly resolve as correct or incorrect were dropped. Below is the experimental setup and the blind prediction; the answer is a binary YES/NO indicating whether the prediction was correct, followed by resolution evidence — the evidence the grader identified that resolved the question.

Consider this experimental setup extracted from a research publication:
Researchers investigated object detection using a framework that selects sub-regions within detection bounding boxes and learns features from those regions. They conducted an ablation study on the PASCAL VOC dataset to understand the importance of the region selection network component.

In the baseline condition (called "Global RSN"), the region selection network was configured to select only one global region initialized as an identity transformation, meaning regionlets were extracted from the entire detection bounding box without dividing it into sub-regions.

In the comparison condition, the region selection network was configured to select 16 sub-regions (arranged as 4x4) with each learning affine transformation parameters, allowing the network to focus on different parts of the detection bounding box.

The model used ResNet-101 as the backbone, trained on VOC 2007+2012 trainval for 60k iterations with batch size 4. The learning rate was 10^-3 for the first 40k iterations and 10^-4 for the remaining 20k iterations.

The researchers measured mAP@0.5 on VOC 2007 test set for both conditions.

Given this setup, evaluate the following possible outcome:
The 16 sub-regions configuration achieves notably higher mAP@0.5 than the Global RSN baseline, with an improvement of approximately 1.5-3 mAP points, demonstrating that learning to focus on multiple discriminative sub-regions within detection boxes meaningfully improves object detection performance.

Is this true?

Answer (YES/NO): NO